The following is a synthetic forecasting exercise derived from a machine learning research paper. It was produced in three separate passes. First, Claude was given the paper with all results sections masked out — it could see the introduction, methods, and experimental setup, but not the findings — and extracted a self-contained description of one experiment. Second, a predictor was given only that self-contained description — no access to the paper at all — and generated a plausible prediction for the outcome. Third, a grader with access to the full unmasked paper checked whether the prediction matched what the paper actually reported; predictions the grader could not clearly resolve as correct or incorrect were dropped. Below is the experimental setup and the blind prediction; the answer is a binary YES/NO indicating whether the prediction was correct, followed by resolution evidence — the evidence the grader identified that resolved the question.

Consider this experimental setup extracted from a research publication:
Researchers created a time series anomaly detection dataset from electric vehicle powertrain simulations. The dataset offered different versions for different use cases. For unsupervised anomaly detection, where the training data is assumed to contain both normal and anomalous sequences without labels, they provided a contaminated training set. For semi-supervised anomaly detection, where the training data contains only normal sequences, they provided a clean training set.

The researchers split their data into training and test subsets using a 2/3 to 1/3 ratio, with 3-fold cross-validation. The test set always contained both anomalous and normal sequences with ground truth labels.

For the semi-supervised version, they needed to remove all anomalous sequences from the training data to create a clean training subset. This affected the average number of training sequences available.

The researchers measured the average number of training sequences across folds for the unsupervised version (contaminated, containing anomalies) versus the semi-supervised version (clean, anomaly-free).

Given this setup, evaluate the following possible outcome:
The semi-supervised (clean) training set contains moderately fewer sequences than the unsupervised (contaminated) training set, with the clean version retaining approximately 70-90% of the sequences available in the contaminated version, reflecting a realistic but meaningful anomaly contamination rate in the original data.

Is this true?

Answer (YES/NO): NO